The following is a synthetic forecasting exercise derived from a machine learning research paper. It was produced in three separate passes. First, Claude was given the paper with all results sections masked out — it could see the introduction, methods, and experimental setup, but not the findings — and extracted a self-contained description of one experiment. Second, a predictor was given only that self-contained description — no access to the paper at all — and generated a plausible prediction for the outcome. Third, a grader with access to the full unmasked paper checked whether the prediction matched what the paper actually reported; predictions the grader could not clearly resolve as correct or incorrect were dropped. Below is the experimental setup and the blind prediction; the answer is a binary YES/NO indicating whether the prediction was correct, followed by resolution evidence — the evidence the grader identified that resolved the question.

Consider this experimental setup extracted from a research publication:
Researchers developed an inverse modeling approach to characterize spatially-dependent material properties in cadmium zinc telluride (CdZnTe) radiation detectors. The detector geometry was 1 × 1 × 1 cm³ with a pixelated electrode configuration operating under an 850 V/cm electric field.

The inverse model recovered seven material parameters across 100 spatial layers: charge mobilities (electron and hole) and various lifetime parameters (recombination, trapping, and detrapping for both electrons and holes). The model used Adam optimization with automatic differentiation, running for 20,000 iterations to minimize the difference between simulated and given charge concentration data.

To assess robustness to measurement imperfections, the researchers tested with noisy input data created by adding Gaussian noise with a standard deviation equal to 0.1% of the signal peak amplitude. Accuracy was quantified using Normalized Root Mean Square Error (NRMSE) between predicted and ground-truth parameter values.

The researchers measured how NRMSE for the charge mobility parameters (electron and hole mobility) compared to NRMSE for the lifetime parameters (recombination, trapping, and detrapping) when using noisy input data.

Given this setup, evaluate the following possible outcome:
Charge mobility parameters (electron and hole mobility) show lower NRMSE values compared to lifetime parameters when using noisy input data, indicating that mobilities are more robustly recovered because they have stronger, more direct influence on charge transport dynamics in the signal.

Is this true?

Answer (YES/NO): YES